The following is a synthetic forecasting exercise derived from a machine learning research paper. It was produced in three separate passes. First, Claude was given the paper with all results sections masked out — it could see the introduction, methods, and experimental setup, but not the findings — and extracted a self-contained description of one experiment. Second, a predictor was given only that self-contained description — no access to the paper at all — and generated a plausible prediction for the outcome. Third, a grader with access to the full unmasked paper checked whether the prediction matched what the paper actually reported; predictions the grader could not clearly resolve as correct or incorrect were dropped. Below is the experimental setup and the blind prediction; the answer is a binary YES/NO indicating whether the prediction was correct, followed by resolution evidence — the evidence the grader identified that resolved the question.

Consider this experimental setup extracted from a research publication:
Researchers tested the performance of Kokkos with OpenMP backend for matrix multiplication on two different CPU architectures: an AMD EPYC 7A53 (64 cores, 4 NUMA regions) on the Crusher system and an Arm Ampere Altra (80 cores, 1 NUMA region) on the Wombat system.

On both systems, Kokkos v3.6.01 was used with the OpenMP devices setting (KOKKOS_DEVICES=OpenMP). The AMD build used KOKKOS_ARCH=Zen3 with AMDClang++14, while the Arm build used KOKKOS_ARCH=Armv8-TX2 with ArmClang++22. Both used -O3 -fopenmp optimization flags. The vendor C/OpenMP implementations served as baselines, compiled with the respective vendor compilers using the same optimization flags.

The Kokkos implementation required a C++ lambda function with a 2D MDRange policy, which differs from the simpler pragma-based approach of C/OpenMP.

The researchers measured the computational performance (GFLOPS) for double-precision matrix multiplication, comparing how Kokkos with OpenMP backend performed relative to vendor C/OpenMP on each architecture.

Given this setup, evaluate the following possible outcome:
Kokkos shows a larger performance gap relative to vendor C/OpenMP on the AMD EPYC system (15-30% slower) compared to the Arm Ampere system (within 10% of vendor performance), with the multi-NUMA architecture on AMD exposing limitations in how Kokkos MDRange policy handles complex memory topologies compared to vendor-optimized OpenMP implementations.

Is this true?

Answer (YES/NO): NO